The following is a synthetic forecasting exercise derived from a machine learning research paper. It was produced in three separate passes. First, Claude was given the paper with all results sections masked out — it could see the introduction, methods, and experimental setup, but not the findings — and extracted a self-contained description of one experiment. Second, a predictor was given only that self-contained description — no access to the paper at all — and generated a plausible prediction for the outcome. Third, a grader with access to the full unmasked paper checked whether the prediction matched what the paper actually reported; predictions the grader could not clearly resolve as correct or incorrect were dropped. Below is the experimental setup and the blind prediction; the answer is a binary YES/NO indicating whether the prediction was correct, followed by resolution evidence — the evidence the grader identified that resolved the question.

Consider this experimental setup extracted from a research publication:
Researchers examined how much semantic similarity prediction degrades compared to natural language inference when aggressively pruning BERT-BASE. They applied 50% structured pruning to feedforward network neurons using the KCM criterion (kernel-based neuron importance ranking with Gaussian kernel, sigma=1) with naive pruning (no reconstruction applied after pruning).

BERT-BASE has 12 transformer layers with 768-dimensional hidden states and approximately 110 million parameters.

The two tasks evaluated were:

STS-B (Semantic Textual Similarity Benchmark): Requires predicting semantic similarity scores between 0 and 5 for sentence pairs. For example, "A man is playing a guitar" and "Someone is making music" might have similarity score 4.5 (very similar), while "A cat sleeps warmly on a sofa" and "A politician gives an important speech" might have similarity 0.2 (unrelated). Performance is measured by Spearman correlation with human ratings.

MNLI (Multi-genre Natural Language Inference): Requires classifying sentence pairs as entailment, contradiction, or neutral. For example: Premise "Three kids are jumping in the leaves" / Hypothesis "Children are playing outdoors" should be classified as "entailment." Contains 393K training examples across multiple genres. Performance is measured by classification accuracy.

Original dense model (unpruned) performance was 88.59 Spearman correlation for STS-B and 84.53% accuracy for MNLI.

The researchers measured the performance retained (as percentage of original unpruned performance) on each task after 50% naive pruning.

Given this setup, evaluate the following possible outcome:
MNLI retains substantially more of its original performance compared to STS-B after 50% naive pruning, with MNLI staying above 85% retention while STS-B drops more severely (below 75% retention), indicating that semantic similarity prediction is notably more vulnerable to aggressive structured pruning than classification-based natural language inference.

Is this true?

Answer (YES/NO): NO